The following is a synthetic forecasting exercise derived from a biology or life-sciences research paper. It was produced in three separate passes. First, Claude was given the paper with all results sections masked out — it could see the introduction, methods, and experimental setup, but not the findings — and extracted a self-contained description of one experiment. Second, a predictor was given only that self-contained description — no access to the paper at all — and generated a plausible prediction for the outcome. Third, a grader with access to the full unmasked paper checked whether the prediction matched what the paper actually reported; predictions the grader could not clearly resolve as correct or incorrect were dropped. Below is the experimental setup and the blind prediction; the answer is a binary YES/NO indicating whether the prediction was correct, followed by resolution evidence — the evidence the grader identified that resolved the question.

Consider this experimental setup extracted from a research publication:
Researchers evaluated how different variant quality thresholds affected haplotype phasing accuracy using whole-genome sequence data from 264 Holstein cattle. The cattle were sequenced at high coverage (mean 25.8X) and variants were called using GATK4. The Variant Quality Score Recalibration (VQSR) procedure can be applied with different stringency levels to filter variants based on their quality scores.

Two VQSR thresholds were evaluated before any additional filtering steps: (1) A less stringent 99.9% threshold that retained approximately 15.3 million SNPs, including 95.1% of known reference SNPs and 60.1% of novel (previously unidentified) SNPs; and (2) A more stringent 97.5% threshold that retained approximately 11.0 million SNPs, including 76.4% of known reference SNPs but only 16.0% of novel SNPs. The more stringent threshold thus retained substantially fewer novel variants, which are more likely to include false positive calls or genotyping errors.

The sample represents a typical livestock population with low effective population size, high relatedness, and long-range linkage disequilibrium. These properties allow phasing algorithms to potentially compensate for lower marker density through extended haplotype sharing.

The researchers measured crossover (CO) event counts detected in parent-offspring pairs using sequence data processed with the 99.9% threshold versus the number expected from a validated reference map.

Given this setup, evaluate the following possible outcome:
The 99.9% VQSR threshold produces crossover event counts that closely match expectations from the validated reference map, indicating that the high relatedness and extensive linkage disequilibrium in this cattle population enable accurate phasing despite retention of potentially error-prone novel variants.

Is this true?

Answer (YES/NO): NO